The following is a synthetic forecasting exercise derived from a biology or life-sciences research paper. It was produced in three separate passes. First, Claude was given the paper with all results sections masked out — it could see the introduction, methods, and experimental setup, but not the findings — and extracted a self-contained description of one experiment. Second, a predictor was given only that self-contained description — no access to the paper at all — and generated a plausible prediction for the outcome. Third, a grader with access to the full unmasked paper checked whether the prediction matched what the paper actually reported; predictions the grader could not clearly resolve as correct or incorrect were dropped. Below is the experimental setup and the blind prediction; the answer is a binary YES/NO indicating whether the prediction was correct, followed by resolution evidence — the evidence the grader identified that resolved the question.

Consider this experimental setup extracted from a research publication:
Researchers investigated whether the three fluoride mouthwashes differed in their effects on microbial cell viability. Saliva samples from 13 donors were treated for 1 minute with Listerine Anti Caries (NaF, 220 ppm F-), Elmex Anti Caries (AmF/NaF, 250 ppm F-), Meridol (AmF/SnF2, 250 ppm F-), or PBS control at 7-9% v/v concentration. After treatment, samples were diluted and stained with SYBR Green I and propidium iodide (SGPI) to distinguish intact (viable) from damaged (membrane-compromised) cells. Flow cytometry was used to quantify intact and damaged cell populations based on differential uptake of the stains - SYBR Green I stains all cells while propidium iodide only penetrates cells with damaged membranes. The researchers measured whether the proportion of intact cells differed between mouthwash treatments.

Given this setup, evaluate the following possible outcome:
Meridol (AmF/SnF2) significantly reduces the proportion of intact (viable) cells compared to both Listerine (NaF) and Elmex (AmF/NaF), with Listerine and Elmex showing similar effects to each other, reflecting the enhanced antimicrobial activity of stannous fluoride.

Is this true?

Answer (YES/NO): NO